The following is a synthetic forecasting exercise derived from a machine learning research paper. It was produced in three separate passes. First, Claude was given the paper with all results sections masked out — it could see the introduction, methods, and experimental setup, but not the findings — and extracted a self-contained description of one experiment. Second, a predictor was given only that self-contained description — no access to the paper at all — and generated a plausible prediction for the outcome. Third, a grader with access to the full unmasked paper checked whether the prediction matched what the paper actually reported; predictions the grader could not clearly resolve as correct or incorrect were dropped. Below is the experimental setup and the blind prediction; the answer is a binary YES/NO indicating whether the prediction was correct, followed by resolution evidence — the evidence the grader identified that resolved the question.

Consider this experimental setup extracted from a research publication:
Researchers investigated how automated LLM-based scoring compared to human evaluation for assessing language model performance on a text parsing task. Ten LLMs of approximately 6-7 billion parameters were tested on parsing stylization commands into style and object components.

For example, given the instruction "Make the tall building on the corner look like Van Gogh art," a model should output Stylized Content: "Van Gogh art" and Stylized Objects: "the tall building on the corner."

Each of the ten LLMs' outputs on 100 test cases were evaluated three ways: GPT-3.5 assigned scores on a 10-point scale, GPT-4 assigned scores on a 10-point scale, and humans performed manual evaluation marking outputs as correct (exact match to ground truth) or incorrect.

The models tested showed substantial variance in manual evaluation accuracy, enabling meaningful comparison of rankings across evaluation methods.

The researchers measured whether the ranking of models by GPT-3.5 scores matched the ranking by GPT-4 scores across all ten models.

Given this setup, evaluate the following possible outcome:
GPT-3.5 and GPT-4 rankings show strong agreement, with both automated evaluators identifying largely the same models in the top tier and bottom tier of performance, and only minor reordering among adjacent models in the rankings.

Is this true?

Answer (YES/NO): YES